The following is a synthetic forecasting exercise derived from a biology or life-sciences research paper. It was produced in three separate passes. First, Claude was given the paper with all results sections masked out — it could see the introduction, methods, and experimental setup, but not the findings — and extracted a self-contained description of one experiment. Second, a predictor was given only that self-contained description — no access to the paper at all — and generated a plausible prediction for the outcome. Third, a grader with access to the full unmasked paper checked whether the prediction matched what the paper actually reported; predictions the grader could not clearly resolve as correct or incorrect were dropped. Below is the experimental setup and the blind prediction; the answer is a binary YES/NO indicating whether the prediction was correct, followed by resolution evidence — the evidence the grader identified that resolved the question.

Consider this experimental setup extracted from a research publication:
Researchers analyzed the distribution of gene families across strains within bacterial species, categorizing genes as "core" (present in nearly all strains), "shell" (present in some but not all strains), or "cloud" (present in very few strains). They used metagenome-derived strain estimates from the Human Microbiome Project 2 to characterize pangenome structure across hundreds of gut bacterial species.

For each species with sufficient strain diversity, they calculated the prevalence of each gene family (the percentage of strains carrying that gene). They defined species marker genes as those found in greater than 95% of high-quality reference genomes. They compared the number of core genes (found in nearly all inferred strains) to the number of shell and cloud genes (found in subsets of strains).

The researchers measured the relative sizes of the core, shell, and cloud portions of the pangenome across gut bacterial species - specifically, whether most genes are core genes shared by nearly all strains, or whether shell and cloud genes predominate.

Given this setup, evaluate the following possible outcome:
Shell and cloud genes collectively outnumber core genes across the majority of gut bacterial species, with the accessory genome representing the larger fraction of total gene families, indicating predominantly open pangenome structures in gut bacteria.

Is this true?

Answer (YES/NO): NO